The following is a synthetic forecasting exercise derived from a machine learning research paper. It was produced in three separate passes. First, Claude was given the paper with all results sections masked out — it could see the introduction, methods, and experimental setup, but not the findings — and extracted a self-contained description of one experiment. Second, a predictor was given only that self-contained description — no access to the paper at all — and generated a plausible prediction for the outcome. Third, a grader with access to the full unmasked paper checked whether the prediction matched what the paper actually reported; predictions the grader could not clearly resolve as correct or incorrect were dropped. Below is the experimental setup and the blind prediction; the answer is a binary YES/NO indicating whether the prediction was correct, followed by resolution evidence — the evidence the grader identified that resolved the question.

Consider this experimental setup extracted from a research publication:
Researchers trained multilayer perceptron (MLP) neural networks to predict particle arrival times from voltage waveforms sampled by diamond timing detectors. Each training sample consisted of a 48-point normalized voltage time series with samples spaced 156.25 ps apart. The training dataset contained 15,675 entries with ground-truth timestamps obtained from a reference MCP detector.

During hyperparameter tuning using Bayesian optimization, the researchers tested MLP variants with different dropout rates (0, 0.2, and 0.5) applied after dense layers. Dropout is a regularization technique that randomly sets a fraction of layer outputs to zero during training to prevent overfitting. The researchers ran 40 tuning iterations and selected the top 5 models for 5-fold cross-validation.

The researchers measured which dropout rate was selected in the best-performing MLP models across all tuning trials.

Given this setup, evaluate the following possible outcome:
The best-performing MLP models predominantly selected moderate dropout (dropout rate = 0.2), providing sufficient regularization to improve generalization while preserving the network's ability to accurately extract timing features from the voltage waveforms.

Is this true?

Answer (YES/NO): NO